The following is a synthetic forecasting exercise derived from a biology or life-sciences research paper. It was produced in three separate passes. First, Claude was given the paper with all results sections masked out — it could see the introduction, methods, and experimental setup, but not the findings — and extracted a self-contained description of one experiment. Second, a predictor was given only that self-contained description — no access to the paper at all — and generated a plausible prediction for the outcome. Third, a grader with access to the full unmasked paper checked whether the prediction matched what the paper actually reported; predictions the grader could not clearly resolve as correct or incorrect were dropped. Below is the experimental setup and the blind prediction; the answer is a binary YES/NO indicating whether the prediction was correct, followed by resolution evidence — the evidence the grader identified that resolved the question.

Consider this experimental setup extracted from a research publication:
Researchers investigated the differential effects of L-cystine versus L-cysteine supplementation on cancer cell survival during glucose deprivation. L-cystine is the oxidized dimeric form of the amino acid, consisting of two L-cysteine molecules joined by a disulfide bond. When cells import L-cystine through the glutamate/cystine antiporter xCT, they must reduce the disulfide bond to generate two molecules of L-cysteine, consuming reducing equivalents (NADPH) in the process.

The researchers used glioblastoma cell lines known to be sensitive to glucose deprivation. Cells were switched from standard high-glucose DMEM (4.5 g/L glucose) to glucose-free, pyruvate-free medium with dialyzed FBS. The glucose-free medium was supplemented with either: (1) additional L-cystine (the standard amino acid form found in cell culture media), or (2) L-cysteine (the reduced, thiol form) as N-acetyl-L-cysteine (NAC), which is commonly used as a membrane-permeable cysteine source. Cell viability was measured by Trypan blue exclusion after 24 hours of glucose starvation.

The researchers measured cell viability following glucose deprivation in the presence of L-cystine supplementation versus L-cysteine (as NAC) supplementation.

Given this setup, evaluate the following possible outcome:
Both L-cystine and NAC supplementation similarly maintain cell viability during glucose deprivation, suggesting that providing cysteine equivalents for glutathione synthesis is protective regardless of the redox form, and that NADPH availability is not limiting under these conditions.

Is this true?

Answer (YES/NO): NO